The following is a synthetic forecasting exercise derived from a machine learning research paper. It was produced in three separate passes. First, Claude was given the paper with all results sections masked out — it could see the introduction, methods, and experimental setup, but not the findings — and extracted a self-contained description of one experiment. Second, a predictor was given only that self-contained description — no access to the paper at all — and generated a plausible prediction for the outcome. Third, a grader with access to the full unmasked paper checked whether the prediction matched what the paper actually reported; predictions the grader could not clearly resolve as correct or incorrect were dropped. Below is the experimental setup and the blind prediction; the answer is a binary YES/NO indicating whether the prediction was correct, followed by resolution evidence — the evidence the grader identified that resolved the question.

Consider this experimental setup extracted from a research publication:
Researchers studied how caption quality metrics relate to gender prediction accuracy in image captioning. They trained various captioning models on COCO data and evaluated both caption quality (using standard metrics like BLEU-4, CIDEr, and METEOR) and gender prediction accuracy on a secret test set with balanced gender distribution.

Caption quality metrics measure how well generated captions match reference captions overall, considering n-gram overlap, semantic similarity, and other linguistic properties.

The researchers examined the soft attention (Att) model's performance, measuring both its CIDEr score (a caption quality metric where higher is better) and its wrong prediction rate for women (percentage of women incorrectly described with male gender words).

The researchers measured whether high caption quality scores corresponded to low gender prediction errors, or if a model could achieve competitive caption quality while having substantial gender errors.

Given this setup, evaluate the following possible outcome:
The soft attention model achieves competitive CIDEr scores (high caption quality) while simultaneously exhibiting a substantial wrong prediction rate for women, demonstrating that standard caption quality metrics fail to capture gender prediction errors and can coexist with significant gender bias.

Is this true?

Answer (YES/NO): YES